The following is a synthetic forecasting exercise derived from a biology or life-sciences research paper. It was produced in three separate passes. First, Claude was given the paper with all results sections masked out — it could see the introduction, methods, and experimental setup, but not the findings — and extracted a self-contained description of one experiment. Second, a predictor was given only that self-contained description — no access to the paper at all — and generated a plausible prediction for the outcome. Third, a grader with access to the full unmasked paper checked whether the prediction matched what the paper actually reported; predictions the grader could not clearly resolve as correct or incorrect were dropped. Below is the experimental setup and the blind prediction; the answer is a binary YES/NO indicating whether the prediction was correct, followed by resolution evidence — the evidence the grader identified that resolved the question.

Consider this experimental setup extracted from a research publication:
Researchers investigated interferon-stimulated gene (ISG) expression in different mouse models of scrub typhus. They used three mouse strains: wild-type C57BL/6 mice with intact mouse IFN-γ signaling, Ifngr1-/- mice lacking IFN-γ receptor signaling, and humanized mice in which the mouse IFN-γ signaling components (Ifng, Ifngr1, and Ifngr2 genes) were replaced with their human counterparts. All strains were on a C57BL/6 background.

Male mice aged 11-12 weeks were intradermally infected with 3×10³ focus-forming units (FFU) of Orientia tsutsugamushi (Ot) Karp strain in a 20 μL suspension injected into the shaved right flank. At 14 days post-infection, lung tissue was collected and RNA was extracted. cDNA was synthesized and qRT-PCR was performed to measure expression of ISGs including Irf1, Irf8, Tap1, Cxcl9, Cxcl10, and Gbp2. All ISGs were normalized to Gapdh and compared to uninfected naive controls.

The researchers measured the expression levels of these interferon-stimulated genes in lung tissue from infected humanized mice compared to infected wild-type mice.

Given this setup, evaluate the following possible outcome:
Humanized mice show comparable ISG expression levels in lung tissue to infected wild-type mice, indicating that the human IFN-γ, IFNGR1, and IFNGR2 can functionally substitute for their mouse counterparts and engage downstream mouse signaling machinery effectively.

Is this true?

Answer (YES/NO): NO